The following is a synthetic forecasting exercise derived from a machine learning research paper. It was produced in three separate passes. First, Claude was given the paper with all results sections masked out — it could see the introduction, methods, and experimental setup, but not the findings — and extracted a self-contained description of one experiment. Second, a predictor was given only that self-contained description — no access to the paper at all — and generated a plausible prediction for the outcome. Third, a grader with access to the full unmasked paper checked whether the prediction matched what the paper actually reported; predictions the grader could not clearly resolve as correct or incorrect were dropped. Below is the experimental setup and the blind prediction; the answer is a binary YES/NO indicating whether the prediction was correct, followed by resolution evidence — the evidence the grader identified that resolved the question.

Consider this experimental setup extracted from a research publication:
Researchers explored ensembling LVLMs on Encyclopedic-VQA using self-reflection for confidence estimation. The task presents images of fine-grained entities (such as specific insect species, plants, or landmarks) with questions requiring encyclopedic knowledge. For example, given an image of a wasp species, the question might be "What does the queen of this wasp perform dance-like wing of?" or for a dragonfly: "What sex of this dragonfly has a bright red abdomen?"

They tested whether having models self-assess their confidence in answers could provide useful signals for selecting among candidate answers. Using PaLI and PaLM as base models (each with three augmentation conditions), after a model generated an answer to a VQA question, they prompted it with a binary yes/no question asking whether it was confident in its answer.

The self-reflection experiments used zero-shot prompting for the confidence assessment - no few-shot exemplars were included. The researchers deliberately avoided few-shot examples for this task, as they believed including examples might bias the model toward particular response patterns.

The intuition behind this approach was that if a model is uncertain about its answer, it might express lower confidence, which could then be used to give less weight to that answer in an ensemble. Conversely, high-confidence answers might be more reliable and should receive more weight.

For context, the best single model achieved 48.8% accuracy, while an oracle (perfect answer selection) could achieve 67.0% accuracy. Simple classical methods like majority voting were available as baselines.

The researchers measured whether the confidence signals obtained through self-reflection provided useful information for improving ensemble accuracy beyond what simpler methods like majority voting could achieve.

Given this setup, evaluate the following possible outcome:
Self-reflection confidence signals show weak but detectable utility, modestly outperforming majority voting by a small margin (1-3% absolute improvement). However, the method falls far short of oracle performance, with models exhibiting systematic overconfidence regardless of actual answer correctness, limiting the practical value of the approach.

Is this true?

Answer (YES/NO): NO